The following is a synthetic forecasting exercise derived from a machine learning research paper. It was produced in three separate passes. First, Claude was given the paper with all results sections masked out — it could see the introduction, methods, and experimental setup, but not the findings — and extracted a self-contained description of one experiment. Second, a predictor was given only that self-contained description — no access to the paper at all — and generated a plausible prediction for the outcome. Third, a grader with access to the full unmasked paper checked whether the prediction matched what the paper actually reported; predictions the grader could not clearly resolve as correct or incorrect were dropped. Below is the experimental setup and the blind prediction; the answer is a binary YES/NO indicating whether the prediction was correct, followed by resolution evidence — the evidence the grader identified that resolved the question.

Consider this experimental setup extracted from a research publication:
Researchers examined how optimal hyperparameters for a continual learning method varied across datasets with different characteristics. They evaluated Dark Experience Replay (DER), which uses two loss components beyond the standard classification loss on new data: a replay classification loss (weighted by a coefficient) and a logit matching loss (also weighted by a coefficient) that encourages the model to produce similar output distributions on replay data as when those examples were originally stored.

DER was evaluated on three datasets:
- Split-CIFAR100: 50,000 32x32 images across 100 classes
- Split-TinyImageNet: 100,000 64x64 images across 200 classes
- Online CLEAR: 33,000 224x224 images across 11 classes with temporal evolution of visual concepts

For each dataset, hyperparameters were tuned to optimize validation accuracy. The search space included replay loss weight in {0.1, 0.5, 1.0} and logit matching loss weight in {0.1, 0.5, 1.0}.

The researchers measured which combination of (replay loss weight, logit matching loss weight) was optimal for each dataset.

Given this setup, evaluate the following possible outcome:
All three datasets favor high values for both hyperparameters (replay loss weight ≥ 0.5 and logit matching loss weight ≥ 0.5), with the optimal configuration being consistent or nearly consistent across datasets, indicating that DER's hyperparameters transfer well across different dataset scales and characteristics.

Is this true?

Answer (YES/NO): NO